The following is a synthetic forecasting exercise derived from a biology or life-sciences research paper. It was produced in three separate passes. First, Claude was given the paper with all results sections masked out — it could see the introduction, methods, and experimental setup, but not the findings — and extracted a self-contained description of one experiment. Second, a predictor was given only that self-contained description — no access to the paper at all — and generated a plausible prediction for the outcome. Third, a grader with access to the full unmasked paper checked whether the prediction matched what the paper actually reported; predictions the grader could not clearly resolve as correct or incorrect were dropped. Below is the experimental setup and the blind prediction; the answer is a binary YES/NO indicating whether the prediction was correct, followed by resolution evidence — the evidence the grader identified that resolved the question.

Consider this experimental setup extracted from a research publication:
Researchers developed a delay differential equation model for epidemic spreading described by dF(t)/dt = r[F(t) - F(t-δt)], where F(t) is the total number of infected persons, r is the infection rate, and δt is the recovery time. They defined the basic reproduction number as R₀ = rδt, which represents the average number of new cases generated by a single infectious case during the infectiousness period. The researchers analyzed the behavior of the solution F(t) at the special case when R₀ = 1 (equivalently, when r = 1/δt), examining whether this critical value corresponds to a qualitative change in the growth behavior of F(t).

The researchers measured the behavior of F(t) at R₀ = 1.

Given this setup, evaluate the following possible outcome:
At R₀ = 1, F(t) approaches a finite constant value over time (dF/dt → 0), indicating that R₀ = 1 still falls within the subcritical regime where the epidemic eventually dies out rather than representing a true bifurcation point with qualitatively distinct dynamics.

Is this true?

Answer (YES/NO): NO